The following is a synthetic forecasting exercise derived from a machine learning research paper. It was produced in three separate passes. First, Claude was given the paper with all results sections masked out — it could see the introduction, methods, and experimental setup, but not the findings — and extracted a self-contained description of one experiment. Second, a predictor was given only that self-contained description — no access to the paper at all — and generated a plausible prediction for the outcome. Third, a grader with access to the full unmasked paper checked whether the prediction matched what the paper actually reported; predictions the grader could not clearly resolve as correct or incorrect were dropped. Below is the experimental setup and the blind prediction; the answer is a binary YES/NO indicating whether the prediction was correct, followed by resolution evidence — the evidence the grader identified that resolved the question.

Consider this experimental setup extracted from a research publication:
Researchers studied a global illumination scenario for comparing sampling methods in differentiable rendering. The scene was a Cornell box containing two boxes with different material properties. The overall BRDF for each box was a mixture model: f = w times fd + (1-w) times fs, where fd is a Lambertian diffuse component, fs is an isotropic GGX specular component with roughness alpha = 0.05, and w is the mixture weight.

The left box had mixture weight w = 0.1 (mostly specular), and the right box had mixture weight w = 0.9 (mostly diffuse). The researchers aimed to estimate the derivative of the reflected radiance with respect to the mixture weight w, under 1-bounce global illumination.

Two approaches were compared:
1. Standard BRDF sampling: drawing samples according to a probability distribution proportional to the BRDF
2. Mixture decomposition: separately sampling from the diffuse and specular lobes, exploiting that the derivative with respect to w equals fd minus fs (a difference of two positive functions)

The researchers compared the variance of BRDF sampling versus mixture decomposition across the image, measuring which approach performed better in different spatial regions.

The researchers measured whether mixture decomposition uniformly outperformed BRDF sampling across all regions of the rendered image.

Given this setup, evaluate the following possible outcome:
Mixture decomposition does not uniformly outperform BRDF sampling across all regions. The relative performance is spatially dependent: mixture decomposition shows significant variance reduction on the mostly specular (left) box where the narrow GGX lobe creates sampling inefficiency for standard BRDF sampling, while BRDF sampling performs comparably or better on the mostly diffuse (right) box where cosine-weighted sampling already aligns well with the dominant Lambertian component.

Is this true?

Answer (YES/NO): NO